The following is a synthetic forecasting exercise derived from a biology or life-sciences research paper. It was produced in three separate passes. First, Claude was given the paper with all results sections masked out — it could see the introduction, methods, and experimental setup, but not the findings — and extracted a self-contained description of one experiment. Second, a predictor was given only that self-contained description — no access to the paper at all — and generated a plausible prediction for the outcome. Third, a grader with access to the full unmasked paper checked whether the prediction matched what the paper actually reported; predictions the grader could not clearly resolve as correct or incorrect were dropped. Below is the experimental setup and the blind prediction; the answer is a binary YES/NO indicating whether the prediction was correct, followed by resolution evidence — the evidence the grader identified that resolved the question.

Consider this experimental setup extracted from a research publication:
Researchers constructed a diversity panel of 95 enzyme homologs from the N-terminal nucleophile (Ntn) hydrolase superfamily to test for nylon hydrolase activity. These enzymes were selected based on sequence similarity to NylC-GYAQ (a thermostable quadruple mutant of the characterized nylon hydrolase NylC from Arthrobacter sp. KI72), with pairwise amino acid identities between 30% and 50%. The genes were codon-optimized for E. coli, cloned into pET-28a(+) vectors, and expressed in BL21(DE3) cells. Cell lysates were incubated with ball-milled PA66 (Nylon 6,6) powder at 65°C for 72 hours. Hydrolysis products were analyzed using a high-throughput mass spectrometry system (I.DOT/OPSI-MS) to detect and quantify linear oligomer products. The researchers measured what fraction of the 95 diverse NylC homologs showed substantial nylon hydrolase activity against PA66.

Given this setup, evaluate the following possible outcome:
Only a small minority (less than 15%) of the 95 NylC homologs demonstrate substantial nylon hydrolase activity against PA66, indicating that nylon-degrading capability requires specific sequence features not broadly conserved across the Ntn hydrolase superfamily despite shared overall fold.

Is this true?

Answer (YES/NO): NO